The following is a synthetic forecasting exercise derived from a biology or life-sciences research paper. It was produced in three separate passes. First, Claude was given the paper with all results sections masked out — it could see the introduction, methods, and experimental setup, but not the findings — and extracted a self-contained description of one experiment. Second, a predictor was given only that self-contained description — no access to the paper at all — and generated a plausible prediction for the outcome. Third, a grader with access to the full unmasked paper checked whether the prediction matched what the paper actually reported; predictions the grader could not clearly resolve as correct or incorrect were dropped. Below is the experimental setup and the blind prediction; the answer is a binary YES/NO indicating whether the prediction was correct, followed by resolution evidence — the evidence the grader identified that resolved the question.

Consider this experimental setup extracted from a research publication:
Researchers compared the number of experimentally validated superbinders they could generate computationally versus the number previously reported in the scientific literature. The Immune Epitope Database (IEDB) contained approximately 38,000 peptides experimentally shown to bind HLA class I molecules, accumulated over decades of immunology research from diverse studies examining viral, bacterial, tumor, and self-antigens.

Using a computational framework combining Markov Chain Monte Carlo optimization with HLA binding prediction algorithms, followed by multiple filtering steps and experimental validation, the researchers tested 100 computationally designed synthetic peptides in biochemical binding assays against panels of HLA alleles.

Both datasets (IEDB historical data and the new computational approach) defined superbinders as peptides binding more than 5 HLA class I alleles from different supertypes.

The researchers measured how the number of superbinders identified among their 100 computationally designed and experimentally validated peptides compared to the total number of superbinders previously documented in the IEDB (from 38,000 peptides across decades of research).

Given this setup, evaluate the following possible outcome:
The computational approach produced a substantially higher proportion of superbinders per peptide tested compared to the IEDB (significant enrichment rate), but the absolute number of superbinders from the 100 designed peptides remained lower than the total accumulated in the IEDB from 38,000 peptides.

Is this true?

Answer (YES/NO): YES